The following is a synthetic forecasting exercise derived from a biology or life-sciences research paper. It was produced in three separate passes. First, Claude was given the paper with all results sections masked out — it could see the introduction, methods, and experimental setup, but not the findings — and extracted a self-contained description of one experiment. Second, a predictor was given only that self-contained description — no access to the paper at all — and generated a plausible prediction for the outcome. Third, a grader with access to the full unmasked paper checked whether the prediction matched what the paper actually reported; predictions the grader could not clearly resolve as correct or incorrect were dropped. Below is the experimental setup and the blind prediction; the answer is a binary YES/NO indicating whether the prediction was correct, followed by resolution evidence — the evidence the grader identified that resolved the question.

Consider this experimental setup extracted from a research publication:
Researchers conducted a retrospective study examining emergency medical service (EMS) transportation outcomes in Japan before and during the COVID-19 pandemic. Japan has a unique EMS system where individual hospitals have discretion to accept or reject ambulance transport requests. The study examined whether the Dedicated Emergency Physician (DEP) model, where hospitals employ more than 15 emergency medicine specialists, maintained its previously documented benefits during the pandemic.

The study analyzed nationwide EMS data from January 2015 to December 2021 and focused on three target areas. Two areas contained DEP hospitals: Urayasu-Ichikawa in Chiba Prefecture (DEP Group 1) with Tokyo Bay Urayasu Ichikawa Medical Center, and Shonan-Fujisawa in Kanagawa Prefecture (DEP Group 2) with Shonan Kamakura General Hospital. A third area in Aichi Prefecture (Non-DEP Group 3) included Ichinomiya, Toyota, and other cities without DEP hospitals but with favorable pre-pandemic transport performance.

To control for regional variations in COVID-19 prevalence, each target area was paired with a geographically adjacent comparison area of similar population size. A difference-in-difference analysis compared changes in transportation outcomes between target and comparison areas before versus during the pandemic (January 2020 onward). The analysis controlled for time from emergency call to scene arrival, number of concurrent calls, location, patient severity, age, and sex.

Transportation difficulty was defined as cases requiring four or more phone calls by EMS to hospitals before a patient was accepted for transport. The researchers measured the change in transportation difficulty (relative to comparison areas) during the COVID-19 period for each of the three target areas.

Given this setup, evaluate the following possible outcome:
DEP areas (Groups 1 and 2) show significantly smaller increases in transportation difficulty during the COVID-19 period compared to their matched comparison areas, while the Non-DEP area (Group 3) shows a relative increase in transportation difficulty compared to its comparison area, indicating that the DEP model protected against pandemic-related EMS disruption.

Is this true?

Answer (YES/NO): NO